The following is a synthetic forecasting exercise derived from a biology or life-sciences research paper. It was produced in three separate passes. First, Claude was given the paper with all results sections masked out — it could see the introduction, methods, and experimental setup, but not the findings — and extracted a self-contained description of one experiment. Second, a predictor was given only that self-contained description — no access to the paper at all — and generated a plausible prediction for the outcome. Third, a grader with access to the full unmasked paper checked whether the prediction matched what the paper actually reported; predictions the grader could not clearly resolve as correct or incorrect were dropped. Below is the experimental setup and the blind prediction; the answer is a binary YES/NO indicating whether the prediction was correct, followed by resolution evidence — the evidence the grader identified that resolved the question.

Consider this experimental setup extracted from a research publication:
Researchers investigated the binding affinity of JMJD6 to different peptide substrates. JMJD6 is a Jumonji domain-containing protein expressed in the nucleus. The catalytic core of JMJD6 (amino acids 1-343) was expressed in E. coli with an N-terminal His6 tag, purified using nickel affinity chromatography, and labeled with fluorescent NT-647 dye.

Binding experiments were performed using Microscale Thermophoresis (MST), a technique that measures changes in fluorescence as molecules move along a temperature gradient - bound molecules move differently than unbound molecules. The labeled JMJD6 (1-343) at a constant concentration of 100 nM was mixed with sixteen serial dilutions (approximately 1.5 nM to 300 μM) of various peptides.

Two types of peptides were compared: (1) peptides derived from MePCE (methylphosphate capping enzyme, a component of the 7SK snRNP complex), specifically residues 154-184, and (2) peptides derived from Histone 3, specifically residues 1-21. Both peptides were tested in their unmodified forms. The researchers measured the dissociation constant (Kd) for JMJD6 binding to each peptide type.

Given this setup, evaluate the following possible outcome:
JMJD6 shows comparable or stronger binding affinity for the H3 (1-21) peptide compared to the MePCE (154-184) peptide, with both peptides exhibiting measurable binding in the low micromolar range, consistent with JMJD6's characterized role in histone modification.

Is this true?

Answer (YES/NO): NO